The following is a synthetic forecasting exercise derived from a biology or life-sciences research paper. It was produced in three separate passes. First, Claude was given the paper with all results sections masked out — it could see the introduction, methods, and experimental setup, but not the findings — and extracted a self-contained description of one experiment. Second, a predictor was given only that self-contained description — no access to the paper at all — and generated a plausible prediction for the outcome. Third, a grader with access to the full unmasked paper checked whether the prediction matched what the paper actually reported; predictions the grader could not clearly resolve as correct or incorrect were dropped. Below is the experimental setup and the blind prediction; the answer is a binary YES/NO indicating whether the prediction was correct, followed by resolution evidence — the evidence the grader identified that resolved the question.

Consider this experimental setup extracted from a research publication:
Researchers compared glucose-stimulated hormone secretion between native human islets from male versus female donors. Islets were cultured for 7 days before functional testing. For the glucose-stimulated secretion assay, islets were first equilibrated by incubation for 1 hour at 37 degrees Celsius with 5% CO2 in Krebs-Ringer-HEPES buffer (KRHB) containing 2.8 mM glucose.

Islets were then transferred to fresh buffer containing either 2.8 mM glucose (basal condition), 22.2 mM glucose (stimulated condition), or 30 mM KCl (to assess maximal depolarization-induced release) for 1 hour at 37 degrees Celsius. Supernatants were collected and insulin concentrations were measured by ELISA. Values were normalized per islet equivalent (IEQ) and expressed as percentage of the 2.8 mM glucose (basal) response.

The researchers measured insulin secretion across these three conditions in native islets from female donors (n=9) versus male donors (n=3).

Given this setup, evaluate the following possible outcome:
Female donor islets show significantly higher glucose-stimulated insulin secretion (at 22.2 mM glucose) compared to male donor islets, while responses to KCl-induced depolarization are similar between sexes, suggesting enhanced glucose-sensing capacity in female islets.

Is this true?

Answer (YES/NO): NO